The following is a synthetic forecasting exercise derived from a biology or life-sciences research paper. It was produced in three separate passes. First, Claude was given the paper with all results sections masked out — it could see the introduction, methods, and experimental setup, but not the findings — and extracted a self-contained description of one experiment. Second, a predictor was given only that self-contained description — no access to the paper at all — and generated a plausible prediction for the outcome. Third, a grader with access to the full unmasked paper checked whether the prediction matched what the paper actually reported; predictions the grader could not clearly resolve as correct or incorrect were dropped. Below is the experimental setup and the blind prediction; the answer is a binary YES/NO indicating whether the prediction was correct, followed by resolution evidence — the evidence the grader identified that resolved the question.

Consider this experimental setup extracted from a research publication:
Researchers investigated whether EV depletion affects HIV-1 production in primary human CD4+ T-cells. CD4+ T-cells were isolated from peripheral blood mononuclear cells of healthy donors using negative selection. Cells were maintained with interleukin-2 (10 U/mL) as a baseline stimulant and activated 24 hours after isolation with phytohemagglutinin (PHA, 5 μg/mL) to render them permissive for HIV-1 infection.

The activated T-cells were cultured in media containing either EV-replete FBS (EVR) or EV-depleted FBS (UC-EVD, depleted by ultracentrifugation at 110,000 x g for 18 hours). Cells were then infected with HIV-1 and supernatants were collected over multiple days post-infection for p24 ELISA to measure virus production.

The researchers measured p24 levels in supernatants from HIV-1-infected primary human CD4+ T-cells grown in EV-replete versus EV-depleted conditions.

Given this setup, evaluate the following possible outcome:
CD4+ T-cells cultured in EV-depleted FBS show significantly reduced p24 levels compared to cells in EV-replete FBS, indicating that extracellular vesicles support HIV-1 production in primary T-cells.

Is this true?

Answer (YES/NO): NO